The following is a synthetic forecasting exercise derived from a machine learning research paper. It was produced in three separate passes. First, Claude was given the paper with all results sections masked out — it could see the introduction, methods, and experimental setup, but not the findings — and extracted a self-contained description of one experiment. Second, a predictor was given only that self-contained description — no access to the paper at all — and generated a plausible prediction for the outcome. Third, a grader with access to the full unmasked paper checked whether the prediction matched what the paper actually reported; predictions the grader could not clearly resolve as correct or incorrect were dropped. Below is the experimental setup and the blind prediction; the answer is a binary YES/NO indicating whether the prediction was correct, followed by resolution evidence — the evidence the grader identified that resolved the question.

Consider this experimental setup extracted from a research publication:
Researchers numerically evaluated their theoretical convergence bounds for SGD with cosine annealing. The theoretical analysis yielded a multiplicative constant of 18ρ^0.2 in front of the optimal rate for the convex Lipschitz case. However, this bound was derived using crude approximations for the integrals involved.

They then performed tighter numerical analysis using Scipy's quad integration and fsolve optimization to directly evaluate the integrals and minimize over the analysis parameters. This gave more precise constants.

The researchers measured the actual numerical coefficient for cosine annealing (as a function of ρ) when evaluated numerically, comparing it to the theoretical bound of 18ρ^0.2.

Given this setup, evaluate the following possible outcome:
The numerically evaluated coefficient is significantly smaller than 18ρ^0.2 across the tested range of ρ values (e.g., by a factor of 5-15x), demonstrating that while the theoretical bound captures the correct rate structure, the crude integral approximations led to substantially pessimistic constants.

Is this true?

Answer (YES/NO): NO